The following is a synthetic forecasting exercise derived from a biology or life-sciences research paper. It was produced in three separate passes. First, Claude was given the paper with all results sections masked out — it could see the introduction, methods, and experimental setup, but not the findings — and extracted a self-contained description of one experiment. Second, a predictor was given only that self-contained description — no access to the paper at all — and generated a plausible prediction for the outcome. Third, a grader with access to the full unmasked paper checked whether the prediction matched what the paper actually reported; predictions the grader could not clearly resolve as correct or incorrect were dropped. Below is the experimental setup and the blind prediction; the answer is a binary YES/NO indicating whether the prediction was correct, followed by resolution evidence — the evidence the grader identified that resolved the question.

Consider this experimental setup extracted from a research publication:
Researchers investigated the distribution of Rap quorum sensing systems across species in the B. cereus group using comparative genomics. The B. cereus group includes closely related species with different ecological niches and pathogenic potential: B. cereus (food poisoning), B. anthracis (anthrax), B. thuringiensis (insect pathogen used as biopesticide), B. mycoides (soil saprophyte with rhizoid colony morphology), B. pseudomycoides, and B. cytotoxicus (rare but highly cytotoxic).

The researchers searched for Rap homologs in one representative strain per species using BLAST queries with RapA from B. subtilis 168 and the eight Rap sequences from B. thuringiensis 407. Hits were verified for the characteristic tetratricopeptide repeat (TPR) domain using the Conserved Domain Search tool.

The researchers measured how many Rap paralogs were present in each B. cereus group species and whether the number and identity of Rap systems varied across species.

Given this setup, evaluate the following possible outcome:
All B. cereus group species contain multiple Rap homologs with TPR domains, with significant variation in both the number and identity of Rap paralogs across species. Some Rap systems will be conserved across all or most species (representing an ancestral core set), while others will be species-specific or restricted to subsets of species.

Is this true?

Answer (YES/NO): YES